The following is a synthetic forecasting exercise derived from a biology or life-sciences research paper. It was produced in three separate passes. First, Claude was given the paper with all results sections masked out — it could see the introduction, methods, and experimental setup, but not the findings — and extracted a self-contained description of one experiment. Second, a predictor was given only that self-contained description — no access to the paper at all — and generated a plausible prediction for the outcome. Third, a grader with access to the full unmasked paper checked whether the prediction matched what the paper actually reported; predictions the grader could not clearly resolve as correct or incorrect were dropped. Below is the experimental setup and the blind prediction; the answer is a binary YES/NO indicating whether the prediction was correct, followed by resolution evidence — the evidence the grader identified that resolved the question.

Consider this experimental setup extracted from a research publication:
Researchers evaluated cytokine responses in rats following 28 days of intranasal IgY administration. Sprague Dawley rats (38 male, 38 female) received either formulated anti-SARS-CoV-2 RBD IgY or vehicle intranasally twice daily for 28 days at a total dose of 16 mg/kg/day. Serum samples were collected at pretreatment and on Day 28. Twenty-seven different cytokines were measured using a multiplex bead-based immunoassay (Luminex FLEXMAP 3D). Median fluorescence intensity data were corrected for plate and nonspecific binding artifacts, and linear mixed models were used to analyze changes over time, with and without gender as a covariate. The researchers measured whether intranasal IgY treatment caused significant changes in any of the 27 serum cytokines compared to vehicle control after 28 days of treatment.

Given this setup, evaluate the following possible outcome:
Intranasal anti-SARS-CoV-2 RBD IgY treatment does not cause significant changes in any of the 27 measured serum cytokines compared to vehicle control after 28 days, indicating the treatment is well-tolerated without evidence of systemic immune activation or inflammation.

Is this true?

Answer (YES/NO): YES